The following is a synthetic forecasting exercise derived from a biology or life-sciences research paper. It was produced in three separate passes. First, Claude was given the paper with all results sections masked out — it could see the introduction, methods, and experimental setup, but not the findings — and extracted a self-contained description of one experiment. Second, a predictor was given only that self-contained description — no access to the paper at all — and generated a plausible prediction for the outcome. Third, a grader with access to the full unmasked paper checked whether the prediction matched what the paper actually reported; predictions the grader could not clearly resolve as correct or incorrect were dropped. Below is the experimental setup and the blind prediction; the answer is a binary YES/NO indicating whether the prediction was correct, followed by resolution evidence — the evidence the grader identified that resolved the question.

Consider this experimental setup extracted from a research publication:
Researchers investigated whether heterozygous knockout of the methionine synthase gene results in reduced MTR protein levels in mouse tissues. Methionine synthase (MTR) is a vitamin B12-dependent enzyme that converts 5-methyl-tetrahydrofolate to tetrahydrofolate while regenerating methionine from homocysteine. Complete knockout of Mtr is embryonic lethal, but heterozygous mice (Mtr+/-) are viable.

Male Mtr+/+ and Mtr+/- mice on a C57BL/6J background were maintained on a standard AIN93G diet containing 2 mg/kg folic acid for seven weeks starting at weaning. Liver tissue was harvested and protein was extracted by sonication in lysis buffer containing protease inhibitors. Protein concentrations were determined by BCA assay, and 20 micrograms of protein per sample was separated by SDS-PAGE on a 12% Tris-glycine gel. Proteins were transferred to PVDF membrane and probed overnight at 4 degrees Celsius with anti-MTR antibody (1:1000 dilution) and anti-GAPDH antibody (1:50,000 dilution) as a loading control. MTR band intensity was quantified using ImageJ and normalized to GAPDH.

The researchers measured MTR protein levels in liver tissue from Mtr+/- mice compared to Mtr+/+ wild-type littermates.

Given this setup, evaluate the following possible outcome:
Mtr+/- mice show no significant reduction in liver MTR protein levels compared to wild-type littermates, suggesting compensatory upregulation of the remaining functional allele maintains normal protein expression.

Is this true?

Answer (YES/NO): NO